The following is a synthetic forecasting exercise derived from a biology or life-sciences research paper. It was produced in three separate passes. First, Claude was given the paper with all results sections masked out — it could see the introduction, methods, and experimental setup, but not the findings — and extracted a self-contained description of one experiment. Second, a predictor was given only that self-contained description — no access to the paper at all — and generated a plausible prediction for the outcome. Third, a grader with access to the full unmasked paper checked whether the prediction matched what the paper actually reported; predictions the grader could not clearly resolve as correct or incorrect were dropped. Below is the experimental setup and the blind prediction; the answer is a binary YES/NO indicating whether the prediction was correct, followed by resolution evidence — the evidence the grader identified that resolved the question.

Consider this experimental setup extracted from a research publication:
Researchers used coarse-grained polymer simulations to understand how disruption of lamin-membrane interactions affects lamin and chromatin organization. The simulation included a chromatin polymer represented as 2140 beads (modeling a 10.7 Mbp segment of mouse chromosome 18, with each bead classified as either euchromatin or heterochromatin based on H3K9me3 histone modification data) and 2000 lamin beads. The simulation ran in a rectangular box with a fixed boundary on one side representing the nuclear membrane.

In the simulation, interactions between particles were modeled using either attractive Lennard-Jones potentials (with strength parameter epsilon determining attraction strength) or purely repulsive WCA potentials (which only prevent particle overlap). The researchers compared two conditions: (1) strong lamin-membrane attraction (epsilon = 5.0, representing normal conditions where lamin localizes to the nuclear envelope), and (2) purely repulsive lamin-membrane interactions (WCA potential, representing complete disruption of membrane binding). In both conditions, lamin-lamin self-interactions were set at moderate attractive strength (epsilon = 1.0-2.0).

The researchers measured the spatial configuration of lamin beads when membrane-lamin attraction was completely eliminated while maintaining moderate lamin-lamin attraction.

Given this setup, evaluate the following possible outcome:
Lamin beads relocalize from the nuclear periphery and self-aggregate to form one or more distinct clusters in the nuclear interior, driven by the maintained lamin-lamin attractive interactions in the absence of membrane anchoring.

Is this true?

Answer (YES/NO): YES